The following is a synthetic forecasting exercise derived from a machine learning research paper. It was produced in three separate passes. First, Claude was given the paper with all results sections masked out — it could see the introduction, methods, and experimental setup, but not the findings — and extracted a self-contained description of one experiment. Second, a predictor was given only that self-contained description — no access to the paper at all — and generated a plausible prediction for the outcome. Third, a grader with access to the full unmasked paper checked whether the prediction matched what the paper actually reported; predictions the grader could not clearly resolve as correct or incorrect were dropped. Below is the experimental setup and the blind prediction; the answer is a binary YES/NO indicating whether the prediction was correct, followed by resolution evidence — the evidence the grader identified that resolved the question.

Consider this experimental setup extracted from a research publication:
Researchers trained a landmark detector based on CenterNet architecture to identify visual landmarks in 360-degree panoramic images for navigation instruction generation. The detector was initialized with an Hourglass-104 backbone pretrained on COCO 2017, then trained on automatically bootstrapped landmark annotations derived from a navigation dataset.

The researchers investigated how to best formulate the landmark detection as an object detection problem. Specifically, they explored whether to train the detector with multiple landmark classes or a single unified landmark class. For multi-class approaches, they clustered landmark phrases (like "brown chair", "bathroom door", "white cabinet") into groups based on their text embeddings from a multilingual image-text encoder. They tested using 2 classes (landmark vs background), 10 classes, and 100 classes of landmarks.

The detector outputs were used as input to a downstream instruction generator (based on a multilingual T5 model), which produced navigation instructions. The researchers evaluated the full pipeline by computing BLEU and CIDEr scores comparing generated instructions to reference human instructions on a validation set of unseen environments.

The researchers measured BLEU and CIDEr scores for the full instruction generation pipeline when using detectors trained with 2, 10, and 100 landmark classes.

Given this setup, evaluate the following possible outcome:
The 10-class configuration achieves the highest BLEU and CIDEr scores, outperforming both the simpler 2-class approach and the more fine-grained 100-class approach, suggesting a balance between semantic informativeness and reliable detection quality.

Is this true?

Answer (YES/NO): NO